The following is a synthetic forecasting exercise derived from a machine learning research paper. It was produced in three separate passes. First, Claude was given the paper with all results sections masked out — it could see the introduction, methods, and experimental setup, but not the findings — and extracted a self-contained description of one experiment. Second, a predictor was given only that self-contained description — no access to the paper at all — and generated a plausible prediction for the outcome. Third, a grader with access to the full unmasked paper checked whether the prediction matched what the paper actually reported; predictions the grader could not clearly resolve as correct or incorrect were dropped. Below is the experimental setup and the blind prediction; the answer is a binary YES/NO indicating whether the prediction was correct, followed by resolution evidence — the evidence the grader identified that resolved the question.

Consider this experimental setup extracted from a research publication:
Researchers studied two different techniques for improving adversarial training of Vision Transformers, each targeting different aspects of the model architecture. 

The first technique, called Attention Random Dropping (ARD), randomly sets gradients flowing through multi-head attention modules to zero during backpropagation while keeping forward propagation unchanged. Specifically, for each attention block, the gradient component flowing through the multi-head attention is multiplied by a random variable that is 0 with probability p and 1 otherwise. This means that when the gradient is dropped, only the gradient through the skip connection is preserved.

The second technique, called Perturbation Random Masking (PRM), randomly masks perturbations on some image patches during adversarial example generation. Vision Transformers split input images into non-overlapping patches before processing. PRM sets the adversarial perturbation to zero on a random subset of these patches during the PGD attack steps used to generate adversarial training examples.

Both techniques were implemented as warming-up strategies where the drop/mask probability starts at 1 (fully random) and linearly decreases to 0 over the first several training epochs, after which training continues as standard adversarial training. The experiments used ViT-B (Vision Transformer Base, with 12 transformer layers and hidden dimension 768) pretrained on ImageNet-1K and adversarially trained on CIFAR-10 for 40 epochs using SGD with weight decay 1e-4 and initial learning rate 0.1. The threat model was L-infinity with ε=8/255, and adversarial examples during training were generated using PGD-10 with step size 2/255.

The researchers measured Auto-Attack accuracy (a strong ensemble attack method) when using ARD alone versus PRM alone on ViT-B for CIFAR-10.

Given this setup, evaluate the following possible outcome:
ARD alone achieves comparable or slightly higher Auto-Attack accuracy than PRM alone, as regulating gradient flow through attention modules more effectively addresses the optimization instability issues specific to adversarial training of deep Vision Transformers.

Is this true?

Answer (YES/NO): NO